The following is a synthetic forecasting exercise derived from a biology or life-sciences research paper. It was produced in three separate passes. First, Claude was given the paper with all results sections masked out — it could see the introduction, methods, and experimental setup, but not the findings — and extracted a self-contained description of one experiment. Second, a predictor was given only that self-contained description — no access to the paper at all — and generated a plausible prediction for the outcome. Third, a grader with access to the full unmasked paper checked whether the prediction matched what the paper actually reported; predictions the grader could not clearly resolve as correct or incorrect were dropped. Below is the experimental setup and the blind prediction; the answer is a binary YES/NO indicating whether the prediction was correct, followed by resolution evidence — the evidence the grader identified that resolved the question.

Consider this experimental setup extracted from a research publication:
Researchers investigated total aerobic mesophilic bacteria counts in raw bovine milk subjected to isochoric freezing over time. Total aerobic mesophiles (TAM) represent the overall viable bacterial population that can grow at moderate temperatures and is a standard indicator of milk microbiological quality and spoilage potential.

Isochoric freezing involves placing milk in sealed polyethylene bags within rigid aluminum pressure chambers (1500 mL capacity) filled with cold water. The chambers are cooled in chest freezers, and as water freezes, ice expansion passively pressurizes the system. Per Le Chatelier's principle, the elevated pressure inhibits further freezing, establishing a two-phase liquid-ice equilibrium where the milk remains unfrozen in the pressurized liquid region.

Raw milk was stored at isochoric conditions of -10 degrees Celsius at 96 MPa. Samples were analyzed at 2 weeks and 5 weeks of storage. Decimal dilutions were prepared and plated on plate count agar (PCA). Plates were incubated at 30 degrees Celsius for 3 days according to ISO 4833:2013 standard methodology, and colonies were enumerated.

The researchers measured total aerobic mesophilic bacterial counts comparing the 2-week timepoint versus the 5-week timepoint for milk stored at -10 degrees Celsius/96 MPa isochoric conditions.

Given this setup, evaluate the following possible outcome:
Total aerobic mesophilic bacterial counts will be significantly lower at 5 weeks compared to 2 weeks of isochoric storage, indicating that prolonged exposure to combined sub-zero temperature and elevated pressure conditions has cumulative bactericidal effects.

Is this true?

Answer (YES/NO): YES